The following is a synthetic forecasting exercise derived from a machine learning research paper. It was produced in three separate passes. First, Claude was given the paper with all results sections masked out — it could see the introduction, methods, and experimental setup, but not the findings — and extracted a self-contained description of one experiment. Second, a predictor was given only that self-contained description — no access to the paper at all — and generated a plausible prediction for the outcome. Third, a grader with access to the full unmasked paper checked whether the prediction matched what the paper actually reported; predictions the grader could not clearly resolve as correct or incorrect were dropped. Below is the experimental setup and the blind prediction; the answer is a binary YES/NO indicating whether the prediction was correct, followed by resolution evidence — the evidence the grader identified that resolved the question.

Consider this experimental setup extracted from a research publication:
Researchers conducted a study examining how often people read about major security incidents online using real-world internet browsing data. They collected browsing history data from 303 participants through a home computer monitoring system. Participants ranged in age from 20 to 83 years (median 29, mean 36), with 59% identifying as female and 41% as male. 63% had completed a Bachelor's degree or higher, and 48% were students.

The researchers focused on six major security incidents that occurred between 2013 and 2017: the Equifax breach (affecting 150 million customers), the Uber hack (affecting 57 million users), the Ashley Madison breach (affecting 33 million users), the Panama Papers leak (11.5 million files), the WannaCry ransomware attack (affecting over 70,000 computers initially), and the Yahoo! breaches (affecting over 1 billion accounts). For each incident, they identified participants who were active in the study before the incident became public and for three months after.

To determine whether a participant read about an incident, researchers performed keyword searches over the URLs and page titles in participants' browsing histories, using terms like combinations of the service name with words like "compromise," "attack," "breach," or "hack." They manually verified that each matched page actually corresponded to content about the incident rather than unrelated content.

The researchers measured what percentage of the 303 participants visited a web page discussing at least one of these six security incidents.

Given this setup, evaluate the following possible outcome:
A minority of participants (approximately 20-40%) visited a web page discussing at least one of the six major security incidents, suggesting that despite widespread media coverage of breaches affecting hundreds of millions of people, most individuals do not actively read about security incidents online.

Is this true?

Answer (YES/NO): NO